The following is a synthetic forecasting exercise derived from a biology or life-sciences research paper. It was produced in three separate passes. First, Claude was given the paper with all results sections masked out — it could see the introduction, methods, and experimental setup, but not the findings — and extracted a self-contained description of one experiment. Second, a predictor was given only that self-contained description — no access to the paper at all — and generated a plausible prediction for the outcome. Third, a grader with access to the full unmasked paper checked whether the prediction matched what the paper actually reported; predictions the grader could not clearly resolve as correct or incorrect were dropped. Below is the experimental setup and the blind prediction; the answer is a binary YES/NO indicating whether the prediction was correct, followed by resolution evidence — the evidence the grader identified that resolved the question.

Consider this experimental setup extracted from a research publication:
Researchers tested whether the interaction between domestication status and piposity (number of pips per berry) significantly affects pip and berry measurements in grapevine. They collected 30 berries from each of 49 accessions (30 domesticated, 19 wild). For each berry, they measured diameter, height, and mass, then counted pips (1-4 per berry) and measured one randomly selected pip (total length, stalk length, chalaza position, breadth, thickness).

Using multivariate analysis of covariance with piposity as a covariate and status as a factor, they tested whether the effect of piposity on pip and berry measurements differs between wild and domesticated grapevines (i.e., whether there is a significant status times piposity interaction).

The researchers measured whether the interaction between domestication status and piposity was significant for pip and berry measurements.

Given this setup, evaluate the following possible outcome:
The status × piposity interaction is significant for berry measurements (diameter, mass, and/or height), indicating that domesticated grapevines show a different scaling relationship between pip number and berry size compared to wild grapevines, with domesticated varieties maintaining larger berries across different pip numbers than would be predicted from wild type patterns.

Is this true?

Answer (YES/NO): YES